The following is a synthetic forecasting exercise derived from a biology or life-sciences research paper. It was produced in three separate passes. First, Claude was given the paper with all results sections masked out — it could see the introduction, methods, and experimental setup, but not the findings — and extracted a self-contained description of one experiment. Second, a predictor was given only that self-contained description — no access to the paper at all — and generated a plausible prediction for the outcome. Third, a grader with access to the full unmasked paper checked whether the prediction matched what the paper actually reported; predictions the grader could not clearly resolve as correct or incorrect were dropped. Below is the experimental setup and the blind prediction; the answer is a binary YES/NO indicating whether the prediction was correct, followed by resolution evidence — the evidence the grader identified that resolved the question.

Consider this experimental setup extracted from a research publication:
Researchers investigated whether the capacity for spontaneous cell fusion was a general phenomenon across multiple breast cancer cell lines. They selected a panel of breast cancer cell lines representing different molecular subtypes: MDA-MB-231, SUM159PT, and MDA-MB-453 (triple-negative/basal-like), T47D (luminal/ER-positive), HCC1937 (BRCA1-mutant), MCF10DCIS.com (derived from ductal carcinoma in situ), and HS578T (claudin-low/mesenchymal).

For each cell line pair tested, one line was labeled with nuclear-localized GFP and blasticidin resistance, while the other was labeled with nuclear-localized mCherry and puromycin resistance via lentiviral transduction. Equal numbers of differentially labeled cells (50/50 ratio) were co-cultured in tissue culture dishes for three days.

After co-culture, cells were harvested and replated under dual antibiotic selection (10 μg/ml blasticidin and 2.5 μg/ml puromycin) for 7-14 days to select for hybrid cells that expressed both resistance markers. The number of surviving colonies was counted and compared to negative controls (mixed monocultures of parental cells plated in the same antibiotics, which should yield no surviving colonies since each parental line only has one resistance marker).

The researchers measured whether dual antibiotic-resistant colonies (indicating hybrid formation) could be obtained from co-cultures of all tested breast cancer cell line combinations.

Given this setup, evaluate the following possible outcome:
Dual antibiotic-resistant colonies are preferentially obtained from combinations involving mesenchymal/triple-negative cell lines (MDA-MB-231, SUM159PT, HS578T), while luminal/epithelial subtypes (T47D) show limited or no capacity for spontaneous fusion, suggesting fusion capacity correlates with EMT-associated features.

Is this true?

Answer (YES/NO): NO